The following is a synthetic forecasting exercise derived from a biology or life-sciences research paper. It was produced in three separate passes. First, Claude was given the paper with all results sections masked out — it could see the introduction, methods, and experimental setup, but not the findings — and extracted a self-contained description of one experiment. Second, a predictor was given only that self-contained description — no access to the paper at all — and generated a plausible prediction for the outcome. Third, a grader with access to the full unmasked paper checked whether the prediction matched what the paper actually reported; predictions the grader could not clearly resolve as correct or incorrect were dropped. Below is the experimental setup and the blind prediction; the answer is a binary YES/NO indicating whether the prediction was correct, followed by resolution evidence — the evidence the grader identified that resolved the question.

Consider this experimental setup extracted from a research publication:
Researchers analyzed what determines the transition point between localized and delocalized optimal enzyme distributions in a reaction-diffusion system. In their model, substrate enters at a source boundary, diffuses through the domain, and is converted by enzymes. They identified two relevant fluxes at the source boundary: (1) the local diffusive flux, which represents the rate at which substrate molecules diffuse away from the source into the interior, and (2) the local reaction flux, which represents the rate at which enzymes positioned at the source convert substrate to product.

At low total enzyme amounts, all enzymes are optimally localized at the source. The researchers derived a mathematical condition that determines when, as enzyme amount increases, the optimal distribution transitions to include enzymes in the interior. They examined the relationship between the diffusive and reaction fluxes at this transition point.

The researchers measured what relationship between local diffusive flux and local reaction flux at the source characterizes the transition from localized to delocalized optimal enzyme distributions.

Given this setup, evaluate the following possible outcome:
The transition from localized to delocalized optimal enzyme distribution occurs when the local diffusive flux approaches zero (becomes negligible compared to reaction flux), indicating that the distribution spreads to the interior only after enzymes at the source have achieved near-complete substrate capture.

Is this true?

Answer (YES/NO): NO